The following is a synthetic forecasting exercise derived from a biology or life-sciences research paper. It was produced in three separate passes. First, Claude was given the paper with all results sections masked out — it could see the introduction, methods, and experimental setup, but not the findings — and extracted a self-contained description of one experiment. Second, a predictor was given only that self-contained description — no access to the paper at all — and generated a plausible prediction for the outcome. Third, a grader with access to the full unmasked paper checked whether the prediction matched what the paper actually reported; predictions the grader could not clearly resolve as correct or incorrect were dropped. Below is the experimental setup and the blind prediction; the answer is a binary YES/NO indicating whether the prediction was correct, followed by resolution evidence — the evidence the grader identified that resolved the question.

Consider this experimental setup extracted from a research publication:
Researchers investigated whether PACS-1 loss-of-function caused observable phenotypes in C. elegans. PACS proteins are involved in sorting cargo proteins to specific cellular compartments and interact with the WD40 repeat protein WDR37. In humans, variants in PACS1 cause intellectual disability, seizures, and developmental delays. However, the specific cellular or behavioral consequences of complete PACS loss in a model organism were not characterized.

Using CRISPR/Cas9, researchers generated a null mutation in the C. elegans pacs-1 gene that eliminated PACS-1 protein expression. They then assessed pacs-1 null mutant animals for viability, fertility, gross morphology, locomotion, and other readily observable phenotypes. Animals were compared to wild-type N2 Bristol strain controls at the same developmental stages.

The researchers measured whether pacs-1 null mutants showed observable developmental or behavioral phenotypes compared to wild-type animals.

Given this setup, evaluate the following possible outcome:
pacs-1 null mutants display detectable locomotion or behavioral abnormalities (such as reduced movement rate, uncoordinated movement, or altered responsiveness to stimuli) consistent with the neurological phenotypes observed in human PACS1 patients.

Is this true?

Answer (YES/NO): NO